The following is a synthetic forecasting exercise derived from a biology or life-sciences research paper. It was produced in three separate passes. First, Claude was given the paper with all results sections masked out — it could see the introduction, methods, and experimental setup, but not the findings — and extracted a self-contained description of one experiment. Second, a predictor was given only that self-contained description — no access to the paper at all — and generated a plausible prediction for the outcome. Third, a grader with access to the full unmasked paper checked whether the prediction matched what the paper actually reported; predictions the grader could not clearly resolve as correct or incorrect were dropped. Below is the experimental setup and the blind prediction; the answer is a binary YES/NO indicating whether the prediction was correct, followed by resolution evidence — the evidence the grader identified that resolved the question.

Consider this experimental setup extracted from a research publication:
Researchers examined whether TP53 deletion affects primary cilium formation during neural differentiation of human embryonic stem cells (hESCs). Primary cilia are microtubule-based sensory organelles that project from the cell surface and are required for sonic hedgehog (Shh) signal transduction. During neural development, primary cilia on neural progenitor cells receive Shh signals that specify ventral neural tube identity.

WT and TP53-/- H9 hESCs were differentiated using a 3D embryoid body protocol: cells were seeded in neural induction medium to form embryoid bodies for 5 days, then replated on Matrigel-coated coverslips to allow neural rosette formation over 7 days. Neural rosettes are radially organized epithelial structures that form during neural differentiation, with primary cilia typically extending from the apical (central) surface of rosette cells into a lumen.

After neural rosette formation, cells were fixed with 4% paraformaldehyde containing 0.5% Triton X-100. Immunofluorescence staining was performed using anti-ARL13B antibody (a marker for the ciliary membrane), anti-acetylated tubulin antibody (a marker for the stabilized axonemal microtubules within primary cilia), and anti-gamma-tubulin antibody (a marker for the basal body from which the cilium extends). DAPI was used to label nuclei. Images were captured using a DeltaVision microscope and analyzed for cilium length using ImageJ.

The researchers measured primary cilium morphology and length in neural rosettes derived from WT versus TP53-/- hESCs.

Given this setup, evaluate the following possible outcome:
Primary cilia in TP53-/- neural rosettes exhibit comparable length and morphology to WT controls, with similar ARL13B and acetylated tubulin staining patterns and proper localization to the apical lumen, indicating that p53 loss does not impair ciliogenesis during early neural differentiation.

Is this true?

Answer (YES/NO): NO